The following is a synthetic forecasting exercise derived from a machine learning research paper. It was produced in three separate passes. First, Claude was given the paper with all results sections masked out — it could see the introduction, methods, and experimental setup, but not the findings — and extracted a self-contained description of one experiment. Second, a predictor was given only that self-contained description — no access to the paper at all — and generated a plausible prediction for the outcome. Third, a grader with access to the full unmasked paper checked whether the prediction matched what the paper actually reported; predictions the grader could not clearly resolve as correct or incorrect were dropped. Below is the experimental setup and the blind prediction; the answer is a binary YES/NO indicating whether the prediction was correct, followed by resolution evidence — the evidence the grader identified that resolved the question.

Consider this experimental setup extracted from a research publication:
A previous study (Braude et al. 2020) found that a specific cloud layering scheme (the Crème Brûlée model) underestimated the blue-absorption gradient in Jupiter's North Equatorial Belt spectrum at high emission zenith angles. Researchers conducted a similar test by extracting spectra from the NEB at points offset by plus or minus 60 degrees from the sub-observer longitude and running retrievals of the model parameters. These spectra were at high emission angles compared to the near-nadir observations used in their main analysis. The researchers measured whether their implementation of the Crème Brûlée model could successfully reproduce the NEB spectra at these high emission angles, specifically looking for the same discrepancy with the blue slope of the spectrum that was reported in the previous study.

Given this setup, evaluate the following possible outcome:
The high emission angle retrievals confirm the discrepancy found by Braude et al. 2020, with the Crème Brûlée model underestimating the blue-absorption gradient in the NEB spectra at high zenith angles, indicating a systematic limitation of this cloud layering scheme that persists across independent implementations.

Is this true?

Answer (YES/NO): NO